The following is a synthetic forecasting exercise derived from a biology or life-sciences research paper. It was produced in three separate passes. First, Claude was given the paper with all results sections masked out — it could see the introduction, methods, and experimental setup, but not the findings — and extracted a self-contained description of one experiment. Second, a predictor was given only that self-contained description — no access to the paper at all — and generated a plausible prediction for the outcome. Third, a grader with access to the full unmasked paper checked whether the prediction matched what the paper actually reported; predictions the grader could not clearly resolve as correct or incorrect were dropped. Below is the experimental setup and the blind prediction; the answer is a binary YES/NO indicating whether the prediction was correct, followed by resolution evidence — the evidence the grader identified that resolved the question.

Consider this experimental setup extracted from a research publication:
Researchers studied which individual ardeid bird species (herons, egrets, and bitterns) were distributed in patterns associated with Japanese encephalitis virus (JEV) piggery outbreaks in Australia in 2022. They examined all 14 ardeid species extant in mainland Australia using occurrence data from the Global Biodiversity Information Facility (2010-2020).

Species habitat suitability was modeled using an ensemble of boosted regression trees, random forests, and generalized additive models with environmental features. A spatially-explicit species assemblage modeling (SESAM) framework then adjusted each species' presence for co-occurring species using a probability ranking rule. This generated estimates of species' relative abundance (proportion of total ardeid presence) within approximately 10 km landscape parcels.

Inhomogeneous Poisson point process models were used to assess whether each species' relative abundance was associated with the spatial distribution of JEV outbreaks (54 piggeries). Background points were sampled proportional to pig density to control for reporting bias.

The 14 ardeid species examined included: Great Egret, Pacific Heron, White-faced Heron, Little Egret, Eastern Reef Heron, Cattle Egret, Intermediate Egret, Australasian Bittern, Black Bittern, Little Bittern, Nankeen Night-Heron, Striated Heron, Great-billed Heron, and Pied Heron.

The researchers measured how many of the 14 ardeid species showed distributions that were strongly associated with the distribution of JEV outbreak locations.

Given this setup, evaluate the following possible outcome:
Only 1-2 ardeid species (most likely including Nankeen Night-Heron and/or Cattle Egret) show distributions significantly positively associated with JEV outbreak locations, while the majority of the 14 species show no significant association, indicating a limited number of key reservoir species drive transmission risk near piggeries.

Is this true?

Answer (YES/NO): NO